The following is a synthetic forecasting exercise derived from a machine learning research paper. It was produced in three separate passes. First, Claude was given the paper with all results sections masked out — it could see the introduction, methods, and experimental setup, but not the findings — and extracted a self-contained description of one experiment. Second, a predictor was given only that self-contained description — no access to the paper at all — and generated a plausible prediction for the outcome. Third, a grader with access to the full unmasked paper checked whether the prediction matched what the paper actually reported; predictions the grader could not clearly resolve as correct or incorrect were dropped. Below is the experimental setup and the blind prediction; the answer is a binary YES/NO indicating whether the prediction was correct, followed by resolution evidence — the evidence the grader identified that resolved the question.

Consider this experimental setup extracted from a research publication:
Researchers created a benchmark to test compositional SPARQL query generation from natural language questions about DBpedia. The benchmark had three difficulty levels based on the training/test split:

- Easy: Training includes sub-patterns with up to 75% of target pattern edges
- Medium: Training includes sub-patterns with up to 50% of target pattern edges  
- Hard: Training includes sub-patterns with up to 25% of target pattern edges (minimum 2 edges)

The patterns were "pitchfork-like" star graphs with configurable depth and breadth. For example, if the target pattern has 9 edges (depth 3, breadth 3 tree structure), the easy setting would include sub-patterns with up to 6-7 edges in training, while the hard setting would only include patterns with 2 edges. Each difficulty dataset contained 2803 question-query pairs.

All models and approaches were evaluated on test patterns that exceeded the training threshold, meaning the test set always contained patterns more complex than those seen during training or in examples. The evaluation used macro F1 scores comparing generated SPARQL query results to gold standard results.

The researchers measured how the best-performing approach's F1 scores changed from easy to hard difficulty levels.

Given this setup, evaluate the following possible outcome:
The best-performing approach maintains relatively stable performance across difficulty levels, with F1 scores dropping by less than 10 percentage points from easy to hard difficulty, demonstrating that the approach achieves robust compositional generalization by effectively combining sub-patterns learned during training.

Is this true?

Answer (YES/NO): NO